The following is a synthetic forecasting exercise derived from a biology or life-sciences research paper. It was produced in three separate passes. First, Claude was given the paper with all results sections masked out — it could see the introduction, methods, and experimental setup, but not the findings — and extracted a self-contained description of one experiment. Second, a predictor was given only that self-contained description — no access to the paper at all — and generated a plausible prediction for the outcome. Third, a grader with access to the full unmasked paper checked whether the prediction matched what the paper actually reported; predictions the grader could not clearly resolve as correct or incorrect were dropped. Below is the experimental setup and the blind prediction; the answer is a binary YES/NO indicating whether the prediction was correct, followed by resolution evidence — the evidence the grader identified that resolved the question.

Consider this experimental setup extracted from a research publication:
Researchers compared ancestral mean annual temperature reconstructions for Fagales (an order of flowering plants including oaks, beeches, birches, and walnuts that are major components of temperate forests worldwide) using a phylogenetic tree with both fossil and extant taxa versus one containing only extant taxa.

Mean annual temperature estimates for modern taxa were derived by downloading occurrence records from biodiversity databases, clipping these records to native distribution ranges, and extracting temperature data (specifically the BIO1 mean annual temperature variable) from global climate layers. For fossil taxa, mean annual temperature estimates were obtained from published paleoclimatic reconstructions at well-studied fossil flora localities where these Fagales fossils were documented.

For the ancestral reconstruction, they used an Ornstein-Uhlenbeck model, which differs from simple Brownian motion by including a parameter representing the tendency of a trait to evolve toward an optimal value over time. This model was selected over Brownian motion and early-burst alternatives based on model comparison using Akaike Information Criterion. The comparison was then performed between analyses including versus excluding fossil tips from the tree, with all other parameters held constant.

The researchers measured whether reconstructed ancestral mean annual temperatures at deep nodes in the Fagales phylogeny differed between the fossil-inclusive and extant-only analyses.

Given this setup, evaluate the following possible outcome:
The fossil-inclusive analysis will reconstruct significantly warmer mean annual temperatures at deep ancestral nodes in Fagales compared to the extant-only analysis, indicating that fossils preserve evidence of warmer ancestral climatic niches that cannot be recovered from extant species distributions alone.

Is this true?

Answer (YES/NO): NO